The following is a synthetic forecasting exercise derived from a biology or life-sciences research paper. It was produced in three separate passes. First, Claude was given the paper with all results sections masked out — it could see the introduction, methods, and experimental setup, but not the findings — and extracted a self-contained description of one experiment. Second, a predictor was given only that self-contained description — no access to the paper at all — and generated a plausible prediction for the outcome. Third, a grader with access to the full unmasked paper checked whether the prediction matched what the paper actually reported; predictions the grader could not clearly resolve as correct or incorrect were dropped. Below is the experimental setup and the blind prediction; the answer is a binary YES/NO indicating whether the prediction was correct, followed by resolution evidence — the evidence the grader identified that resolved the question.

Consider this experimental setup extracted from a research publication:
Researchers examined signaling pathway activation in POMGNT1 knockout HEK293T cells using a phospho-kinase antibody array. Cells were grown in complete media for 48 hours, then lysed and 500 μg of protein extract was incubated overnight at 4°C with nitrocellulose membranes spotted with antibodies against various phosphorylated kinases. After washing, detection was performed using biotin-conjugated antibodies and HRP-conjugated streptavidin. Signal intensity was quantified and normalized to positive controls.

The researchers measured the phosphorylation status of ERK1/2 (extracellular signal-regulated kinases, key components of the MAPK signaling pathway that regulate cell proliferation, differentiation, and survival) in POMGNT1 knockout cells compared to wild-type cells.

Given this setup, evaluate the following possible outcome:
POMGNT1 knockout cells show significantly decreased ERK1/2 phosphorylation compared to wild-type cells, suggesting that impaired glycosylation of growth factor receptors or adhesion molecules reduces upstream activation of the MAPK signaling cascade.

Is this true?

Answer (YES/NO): NO